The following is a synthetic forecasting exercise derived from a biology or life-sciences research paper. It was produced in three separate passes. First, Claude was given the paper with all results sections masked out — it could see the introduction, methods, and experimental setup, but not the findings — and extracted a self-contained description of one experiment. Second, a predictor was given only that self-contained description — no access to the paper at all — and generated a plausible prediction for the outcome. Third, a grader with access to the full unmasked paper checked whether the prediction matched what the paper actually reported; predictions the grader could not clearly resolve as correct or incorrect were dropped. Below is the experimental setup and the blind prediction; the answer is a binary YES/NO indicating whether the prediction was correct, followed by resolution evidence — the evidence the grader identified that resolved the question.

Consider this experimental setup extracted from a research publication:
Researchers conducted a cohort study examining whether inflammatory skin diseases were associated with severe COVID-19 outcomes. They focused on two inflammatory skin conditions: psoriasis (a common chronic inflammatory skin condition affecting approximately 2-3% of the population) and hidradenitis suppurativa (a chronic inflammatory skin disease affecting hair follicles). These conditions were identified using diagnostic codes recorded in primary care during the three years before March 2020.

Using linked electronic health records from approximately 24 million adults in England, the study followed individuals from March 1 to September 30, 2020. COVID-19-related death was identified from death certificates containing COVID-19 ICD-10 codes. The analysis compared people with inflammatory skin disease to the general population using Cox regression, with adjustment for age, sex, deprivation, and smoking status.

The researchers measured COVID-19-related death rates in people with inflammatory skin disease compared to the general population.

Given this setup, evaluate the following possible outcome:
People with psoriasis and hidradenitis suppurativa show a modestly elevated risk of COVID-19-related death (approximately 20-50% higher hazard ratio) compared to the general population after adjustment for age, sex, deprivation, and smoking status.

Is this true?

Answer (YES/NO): NO